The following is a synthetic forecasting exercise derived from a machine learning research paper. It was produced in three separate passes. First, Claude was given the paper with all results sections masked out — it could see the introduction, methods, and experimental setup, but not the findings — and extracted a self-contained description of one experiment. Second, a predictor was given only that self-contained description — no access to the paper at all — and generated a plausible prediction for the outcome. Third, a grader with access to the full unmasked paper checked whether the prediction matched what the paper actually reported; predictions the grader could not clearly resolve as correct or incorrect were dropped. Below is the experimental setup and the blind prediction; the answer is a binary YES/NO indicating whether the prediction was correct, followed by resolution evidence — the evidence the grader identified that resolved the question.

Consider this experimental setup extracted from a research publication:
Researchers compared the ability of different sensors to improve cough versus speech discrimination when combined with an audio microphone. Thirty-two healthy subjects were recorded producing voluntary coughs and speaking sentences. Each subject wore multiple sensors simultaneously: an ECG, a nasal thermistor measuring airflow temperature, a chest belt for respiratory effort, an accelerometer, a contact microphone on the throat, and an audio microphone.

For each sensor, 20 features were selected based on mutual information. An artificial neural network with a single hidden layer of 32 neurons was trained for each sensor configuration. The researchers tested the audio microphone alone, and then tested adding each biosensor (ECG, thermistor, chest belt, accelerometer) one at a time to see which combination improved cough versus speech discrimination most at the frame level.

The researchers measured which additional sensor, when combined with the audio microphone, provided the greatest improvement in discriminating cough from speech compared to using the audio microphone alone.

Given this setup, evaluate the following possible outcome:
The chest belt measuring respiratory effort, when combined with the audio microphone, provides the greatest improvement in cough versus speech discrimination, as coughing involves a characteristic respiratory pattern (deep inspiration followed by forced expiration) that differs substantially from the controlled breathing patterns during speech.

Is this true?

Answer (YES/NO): NO